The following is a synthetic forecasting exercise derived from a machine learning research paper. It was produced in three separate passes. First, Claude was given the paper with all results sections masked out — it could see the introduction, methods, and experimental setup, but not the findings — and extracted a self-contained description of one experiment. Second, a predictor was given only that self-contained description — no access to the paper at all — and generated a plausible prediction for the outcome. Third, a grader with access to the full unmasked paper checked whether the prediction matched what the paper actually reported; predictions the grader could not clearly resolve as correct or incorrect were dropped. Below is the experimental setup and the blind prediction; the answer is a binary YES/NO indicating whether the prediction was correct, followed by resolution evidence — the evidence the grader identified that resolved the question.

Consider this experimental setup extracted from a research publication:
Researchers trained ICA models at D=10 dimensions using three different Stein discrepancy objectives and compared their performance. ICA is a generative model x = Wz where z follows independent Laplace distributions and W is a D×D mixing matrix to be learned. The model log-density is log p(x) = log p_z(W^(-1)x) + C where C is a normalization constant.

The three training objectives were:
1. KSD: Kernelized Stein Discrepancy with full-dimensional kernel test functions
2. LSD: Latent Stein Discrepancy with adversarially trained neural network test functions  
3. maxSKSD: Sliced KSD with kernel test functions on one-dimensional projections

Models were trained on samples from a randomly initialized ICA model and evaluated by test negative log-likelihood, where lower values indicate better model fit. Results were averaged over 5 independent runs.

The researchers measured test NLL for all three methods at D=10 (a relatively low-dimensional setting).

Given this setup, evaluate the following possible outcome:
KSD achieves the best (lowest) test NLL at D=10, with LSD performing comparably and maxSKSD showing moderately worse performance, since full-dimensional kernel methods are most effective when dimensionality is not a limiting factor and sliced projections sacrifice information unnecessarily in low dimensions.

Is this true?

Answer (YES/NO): NO